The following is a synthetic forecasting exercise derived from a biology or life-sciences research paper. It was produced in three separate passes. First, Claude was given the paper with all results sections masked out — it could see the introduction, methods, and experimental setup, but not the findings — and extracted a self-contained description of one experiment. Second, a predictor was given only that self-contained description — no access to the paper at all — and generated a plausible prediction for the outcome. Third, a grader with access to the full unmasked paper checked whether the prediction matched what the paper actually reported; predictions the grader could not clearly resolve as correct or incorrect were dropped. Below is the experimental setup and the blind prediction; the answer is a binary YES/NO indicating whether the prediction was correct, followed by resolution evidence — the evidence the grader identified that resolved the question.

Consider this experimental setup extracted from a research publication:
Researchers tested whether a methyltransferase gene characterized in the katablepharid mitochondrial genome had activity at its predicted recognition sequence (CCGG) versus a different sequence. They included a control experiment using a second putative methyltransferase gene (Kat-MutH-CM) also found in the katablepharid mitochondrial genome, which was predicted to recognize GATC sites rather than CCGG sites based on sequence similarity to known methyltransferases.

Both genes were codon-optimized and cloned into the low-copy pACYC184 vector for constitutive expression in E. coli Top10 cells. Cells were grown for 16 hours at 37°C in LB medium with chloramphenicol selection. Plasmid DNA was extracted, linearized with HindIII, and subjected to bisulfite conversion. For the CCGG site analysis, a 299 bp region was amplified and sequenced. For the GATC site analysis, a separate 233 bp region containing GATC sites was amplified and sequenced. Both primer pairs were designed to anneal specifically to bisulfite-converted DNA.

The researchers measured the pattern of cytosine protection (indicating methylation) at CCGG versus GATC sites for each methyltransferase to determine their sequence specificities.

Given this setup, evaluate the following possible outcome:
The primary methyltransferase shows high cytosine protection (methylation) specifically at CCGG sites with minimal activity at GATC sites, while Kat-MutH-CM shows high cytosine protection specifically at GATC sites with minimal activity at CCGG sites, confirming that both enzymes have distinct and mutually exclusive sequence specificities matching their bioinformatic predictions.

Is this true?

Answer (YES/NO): NO